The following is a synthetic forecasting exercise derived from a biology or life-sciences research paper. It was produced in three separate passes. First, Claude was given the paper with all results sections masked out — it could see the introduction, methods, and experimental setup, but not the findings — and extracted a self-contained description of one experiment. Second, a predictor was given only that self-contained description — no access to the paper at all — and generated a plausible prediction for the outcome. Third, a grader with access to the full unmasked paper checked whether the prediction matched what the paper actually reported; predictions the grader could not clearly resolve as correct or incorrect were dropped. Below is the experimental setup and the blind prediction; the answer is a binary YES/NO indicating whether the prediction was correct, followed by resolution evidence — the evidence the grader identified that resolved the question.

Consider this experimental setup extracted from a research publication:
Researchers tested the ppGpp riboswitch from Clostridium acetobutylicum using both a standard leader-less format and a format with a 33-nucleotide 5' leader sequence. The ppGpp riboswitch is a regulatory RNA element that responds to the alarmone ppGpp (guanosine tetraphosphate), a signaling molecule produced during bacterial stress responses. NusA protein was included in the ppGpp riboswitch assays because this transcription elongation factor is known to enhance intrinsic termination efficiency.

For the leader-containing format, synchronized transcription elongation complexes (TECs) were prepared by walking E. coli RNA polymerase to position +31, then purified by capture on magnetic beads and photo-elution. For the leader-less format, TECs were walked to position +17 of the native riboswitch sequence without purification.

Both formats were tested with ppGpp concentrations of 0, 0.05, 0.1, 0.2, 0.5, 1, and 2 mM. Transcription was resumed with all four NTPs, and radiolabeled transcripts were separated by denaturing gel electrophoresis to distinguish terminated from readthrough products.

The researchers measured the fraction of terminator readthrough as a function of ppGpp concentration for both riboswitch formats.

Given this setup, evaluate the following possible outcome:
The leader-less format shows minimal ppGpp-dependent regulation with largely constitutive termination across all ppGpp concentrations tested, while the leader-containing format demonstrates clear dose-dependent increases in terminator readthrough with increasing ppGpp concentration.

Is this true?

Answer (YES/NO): NO